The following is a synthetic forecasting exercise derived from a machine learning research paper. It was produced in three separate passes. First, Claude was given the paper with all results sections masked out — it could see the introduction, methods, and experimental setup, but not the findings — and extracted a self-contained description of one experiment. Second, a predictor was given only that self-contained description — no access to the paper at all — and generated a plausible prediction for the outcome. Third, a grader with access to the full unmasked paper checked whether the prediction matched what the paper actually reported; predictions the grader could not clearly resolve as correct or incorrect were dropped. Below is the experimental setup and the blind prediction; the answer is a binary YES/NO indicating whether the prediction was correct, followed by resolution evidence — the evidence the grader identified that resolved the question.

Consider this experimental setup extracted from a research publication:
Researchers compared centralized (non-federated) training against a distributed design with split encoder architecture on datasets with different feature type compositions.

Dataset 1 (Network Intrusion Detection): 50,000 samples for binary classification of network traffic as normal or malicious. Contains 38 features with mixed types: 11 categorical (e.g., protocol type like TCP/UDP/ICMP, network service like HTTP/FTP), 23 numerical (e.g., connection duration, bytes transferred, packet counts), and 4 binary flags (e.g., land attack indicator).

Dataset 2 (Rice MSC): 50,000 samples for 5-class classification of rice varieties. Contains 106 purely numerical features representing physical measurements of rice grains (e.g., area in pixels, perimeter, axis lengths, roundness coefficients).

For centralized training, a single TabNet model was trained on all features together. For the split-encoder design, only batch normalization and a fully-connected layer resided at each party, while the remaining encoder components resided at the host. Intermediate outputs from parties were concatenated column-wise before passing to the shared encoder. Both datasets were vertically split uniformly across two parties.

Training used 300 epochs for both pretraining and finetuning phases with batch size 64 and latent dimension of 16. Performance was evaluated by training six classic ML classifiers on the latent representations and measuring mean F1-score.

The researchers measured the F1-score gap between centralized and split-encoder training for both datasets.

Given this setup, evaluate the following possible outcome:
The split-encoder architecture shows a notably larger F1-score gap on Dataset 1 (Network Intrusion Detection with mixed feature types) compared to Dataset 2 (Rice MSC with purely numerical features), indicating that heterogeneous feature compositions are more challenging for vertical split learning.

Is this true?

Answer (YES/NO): NO